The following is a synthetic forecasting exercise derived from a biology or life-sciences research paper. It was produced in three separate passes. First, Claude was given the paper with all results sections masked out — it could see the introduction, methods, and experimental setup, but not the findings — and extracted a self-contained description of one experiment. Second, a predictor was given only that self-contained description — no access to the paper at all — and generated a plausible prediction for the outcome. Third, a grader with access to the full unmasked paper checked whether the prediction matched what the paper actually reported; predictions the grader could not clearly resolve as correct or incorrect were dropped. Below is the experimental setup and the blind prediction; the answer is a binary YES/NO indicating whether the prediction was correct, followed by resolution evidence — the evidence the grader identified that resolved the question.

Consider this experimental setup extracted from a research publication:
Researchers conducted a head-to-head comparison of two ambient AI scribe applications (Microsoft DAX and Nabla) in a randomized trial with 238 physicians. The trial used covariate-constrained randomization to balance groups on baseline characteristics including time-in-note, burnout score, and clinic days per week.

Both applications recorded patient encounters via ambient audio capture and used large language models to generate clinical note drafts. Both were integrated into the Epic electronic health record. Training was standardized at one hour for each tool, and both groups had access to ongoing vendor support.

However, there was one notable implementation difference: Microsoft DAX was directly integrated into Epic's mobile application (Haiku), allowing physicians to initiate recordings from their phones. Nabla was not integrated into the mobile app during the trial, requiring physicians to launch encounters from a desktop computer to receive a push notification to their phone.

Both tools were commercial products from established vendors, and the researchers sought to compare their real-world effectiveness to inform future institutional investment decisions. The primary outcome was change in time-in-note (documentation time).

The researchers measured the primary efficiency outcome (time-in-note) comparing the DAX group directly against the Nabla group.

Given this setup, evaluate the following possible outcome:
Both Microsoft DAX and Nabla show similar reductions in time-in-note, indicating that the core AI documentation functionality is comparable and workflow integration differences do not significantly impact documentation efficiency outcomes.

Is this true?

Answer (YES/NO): NO